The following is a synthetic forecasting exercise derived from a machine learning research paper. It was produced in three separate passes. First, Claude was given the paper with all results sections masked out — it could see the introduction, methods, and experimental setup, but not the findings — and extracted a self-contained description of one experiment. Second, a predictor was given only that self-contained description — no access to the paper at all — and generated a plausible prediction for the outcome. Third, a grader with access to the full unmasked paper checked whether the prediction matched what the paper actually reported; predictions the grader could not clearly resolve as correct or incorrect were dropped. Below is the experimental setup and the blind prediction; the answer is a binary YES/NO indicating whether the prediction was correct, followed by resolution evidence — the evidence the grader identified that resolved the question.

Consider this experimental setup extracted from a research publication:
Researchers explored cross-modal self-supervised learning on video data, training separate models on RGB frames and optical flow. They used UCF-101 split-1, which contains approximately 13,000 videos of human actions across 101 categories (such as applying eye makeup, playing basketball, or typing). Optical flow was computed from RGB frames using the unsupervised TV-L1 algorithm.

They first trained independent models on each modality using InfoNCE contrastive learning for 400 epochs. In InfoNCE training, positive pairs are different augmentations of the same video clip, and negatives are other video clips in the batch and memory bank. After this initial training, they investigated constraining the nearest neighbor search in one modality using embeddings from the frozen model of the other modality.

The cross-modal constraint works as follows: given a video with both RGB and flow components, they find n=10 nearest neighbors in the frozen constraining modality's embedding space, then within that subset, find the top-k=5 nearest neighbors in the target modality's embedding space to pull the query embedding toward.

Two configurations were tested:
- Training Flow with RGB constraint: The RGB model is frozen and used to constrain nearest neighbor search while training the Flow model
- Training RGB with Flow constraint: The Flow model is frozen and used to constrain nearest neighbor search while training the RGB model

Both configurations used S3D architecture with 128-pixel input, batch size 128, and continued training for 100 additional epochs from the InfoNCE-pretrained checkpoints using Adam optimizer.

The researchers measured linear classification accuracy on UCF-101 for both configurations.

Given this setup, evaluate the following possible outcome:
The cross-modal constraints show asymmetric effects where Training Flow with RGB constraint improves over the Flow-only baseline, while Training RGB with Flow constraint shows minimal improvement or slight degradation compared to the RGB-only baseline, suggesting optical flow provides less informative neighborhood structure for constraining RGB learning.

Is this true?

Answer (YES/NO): NO